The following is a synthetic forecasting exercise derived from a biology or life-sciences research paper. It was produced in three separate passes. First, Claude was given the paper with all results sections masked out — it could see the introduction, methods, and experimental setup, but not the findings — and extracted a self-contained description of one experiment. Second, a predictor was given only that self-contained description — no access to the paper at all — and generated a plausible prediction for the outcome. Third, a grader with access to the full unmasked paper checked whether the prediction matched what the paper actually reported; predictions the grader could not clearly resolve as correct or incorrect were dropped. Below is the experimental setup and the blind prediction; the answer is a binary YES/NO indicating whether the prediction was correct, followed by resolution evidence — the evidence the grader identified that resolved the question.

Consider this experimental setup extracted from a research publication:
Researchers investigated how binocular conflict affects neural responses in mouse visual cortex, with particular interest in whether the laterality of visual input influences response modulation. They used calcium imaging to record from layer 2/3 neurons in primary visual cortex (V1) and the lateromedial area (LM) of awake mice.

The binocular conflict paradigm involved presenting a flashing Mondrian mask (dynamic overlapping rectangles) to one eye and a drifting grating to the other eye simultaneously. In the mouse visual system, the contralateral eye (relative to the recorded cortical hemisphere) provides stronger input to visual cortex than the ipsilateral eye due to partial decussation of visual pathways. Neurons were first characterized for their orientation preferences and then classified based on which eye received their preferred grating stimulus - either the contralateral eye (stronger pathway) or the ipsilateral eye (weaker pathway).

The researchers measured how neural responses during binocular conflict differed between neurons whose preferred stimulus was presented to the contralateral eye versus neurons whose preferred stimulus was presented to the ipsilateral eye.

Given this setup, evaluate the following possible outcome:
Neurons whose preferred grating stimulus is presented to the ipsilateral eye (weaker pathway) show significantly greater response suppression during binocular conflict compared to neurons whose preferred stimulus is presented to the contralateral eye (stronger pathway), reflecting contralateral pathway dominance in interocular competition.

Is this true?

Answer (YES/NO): YES